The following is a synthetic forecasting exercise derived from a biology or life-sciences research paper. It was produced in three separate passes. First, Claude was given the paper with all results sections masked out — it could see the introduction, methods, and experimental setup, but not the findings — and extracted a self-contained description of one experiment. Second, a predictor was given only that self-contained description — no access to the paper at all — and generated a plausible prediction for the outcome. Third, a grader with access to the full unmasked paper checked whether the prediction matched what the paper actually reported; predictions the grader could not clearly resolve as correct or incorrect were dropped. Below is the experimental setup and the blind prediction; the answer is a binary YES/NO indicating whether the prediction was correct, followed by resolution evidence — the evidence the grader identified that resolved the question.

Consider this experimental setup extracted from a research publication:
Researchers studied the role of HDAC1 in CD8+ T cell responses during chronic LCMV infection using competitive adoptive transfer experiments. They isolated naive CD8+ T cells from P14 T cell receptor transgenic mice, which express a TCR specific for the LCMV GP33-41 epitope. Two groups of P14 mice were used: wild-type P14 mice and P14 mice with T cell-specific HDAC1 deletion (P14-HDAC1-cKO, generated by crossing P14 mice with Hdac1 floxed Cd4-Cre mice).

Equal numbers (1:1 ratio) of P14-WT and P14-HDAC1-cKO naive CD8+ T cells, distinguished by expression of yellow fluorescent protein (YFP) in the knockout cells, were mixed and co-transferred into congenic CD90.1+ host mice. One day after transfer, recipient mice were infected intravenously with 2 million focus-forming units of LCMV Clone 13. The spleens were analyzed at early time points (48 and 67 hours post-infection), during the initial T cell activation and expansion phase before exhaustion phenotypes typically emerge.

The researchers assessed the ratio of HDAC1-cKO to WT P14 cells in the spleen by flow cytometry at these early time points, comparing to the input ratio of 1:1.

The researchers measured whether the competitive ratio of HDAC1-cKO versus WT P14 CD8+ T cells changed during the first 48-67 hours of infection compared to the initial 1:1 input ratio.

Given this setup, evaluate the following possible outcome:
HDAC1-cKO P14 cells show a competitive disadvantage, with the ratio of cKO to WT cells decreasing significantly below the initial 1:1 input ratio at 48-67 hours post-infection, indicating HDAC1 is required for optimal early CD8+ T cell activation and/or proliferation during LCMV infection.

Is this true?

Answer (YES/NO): NO